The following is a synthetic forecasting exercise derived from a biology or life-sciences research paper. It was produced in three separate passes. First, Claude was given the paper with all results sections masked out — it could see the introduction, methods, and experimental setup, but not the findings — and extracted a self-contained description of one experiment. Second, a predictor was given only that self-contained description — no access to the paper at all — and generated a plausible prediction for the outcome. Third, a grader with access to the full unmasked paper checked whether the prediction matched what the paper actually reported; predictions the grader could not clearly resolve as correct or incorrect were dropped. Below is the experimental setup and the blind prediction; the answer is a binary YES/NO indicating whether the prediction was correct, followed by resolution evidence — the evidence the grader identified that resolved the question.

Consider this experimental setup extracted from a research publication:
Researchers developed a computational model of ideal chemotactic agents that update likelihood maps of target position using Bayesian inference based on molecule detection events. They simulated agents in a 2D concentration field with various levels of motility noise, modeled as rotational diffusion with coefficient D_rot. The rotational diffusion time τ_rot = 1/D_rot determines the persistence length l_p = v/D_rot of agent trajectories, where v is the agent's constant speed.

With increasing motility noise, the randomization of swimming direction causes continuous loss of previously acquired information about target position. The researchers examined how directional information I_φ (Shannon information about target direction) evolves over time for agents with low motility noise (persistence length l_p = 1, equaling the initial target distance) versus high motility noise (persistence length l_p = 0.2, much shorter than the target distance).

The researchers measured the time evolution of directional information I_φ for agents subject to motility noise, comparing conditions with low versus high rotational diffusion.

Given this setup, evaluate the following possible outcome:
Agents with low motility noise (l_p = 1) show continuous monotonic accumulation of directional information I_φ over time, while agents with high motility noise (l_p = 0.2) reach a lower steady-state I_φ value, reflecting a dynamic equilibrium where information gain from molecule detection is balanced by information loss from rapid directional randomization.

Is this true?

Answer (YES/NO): NO